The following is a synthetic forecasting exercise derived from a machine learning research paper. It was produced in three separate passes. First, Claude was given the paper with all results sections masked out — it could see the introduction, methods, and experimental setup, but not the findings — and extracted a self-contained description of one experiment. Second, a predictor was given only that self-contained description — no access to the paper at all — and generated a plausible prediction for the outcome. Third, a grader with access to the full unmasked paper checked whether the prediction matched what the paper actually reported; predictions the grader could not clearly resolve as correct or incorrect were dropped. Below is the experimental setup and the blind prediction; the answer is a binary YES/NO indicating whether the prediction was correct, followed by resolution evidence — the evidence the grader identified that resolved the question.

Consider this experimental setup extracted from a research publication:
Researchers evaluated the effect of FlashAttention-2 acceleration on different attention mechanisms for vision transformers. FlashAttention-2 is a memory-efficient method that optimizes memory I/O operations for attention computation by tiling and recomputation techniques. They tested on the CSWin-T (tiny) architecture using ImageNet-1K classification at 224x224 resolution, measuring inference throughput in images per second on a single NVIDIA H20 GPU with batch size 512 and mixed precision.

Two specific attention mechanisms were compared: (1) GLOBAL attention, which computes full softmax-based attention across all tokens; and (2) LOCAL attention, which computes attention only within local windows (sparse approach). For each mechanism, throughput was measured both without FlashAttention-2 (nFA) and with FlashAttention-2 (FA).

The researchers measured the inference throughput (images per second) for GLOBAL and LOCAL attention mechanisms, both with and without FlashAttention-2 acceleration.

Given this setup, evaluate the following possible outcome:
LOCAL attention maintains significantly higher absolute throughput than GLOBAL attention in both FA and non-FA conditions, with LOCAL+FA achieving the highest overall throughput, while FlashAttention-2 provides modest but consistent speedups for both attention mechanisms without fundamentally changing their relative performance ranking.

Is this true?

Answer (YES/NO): NO